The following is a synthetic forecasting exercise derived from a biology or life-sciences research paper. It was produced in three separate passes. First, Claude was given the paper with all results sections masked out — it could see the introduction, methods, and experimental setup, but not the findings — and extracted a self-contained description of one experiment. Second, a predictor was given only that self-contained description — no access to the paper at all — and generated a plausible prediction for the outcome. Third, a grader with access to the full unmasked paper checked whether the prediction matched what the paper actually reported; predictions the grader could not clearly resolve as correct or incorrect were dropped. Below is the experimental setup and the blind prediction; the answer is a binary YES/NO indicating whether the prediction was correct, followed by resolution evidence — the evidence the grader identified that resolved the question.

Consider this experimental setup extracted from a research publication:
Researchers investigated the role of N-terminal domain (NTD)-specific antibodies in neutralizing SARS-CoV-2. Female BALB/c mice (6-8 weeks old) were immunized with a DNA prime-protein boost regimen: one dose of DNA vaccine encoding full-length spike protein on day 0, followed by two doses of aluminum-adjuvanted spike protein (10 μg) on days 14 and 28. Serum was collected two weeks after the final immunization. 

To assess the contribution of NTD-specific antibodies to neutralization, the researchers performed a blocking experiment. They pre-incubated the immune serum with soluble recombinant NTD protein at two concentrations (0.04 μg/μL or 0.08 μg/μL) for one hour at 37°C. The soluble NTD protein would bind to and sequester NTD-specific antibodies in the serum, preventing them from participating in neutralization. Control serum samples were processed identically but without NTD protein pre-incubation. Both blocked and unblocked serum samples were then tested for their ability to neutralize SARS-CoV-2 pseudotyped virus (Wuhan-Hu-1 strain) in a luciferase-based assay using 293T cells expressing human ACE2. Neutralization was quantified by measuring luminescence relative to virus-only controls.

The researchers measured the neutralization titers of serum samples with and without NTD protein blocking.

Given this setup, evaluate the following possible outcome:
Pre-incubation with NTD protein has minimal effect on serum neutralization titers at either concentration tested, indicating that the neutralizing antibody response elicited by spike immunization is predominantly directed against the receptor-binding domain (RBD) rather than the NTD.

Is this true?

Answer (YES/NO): NO